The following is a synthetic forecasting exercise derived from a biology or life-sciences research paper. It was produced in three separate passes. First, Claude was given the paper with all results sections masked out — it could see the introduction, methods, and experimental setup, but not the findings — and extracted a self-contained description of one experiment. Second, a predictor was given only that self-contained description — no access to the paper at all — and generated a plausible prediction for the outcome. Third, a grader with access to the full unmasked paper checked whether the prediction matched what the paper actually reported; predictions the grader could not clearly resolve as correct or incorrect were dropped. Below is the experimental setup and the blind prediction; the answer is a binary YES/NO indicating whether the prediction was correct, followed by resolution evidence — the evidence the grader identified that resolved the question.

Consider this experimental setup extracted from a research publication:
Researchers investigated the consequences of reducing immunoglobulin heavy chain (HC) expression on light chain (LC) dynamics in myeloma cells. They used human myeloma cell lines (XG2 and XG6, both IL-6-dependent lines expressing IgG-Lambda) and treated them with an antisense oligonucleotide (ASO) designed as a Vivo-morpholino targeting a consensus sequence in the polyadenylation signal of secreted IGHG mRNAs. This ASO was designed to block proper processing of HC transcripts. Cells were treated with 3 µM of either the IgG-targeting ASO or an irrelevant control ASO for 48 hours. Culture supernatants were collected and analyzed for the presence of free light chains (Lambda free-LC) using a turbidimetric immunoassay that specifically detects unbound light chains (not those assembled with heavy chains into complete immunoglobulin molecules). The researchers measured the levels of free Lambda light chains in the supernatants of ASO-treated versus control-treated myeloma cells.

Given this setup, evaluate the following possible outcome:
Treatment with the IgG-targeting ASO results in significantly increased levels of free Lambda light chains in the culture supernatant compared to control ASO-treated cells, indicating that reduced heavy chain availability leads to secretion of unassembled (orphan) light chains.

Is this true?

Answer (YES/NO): YES